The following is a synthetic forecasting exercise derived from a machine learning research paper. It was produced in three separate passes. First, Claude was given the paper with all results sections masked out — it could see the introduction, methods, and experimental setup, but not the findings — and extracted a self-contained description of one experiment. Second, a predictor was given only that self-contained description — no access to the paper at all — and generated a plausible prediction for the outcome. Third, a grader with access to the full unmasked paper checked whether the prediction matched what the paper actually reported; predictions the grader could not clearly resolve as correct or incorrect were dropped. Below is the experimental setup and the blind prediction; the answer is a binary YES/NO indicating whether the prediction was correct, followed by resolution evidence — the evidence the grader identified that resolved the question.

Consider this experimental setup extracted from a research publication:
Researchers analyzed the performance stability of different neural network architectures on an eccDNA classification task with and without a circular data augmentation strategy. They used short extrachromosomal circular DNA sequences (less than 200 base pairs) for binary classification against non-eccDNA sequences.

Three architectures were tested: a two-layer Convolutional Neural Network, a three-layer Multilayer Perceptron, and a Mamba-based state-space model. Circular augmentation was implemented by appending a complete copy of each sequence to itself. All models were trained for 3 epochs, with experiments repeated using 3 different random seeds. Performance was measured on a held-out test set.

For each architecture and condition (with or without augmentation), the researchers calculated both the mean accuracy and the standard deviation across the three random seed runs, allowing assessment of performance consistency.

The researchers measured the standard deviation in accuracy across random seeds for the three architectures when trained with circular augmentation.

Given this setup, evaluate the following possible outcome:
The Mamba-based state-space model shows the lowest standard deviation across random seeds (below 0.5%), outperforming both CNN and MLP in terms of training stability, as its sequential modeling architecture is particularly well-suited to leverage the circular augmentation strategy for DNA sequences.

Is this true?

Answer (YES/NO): NO